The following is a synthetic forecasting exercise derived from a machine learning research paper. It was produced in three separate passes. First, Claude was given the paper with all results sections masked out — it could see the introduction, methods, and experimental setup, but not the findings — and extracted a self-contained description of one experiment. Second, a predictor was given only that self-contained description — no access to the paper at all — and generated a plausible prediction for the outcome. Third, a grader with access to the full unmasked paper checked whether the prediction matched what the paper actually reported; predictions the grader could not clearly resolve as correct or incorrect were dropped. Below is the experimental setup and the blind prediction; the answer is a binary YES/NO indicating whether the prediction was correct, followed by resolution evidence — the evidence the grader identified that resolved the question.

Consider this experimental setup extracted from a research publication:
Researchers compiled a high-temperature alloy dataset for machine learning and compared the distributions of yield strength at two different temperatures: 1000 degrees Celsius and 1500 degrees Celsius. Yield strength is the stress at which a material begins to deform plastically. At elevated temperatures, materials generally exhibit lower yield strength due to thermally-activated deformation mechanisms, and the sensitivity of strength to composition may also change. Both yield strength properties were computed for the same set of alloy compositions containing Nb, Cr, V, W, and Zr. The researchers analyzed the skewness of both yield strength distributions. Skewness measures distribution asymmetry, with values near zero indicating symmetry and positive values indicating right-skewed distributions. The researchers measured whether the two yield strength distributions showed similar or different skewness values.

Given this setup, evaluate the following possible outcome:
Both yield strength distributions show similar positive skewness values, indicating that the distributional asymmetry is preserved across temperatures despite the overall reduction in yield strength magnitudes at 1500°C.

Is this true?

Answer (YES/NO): NO